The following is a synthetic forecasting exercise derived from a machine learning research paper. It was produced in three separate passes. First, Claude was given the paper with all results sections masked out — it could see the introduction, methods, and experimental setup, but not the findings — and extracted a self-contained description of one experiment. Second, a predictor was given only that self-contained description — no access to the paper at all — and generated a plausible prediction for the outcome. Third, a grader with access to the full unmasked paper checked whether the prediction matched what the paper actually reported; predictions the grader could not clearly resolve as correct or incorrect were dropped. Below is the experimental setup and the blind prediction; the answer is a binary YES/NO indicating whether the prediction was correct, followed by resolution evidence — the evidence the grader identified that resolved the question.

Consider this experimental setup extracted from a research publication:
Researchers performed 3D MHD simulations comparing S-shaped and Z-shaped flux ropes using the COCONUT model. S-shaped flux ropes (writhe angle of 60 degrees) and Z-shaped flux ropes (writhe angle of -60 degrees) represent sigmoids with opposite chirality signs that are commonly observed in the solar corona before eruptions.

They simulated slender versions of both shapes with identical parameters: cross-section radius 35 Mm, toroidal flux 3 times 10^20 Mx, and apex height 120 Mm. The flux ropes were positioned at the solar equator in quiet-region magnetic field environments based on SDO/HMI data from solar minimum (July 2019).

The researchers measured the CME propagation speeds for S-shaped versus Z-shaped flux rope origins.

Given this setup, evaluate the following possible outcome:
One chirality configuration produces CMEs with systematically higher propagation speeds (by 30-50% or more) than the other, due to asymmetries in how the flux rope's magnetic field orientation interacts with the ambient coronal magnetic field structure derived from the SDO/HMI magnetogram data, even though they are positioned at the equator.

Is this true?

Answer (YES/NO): NO